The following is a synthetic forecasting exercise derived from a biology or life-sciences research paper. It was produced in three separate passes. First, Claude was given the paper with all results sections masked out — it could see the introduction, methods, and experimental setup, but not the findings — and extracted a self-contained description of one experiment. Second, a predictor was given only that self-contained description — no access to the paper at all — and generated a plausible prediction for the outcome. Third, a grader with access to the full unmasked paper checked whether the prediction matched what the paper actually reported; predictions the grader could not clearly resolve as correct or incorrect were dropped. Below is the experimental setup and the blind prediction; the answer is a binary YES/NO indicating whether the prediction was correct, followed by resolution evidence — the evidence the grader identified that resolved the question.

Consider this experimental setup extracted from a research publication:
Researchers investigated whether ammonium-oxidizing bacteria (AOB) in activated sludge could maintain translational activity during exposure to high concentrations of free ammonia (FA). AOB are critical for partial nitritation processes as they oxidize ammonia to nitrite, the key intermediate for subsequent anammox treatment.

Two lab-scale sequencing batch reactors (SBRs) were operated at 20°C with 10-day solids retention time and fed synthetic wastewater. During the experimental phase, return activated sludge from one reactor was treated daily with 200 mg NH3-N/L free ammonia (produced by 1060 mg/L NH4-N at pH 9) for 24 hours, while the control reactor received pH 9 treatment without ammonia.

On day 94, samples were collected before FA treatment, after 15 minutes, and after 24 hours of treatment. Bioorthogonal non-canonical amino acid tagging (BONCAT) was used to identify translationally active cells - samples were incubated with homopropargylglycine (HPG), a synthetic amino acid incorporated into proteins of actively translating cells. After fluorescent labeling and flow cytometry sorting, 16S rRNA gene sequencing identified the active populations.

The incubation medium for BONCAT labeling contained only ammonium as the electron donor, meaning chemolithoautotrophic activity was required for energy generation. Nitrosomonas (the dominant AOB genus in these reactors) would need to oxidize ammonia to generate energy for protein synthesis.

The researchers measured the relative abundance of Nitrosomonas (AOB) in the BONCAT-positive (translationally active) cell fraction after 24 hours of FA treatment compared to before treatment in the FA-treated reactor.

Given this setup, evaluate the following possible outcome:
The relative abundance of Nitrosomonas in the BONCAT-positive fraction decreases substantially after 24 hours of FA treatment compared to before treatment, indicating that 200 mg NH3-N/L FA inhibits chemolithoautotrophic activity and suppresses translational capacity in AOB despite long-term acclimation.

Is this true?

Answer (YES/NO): YES